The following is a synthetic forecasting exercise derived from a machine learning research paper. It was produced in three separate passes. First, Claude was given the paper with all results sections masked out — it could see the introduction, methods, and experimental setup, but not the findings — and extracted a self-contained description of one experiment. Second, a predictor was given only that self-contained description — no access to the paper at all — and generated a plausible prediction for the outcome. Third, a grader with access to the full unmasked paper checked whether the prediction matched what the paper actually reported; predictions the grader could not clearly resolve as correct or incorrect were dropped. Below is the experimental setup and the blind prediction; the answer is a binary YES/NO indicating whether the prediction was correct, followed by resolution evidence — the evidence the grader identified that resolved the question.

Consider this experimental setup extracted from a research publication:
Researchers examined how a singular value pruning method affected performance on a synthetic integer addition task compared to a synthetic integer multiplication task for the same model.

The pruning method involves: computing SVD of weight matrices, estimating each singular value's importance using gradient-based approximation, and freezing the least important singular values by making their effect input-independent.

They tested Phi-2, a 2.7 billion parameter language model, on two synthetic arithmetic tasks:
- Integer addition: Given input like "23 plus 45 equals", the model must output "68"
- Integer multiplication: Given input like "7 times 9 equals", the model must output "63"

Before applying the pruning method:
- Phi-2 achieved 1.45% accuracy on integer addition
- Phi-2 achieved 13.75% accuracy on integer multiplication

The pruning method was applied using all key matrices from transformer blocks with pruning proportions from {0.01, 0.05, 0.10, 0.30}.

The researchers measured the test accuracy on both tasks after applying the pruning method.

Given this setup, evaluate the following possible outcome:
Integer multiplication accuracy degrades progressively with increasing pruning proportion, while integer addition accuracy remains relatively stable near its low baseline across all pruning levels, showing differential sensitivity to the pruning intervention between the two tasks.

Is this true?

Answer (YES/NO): NO